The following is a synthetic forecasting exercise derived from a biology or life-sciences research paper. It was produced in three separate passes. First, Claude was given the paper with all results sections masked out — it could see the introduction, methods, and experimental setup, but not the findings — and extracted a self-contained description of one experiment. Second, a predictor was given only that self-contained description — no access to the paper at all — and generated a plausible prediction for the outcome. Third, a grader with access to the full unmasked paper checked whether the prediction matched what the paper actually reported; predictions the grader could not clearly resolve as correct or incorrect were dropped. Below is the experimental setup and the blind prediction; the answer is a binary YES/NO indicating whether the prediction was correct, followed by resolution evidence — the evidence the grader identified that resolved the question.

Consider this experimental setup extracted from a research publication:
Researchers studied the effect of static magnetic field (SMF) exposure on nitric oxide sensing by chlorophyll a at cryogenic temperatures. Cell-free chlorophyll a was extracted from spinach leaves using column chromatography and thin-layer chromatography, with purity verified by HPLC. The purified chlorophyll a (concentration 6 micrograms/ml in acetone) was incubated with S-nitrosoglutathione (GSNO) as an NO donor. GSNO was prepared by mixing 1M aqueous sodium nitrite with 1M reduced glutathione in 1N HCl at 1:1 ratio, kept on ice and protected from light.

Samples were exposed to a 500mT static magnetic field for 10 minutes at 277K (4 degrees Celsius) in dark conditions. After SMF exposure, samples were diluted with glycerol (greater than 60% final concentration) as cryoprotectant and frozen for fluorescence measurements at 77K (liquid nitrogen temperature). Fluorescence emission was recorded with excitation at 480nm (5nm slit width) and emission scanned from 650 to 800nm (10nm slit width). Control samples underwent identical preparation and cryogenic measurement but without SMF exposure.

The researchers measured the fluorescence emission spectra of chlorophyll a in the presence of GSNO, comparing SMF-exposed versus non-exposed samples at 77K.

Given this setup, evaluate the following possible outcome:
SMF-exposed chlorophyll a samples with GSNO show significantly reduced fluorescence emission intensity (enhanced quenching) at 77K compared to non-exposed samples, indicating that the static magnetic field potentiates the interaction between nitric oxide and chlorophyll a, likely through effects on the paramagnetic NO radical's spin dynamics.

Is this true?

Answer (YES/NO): NO